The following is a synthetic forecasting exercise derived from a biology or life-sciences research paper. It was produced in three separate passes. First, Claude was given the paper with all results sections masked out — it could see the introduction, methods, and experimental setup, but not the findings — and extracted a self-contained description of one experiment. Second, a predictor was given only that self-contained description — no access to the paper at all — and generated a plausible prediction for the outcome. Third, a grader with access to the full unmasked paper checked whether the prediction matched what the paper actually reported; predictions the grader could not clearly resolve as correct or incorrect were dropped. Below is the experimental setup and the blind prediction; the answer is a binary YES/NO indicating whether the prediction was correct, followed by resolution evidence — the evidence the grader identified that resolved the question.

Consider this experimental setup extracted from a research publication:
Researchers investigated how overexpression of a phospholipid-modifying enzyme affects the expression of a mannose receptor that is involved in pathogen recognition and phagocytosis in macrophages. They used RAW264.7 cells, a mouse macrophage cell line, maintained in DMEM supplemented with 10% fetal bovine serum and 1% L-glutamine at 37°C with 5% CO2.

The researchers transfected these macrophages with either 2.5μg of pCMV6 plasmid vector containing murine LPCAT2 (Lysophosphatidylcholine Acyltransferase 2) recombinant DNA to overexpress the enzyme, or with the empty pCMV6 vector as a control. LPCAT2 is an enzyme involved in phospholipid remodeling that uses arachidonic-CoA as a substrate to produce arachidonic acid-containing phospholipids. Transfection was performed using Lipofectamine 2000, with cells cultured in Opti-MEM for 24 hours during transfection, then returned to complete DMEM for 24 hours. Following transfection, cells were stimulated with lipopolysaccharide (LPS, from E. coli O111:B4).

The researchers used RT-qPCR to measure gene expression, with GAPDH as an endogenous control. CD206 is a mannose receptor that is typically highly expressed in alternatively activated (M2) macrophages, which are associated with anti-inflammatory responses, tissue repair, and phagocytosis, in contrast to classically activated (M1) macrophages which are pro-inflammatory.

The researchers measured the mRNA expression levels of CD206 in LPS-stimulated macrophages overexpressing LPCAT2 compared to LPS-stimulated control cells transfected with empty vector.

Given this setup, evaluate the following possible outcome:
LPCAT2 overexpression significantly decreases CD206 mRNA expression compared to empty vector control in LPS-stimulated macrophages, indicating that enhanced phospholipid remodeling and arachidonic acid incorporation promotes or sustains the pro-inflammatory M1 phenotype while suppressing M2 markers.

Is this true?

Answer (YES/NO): NO